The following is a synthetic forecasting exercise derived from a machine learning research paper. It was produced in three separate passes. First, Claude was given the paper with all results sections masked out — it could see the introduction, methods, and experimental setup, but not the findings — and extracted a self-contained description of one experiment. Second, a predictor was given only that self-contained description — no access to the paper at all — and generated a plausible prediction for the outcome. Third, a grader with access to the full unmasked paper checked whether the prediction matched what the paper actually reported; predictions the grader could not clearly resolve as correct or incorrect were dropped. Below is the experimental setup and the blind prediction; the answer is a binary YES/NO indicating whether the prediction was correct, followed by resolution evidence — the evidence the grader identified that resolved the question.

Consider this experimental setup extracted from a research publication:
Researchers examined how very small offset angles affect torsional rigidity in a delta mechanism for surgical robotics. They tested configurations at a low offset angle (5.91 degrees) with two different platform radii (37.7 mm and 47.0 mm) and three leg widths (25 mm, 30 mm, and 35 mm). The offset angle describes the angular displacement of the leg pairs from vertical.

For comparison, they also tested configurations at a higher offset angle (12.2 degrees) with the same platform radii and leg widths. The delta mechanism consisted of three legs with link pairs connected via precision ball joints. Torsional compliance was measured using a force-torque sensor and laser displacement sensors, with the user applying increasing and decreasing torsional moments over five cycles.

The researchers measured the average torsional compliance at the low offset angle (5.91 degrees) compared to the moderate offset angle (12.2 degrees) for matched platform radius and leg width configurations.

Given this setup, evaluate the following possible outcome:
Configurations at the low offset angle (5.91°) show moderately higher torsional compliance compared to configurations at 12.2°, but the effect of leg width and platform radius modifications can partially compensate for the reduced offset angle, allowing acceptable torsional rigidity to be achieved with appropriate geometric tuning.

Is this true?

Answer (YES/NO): NO